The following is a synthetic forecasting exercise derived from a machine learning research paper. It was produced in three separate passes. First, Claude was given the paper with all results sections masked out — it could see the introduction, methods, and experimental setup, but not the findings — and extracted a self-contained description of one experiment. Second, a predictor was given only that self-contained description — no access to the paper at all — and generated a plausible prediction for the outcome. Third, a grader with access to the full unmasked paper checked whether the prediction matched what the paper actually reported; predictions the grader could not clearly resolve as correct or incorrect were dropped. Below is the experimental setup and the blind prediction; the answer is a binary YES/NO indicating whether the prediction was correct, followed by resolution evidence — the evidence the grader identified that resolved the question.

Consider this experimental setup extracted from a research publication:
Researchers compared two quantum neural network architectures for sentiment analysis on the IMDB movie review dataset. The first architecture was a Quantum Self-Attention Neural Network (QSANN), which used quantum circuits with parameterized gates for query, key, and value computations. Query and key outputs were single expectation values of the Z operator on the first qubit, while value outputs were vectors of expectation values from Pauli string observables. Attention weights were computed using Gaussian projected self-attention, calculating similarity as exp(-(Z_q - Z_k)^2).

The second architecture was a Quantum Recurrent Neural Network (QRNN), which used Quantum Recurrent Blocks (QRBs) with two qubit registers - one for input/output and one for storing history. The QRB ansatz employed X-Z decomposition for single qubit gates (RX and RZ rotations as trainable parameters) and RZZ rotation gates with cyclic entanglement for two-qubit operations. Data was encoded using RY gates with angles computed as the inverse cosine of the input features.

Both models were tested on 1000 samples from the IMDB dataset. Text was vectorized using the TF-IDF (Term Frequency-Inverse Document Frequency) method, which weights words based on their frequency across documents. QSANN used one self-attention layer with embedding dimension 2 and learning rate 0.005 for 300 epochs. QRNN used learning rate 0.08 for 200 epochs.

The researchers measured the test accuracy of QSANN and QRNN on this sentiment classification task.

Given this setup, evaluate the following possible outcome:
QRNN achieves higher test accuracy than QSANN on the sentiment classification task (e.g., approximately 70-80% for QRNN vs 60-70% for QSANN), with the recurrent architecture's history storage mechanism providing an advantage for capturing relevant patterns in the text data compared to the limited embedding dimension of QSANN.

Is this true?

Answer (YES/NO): NO